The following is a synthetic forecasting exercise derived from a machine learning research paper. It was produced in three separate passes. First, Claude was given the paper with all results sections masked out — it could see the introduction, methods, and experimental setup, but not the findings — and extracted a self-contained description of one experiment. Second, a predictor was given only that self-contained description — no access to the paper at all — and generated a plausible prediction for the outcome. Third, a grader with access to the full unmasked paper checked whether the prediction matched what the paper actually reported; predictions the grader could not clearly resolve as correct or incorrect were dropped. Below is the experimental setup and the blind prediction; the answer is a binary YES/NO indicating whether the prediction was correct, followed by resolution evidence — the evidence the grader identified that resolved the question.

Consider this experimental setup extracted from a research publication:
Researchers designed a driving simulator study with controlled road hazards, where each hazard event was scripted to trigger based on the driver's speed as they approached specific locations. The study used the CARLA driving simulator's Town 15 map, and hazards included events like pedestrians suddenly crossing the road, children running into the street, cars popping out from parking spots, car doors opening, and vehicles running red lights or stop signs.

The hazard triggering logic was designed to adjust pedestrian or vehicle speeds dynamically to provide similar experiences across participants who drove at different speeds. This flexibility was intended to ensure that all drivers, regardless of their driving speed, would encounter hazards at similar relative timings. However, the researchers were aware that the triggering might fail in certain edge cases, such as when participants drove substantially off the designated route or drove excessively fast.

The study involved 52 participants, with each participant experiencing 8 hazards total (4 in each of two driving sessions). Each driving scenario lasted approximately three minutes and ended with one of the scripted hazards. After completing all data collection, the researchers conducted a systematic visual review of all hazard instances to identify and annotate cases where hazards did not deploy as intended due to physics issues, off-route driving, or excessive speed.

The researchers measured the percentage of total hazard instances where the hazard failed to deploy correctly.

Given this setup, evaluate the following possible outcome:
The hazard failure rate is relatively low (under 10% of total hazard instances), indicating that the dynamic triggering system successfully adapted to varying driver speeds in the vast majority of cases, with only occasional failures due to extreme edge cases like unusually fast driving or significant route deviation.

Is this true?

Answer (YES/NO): YES